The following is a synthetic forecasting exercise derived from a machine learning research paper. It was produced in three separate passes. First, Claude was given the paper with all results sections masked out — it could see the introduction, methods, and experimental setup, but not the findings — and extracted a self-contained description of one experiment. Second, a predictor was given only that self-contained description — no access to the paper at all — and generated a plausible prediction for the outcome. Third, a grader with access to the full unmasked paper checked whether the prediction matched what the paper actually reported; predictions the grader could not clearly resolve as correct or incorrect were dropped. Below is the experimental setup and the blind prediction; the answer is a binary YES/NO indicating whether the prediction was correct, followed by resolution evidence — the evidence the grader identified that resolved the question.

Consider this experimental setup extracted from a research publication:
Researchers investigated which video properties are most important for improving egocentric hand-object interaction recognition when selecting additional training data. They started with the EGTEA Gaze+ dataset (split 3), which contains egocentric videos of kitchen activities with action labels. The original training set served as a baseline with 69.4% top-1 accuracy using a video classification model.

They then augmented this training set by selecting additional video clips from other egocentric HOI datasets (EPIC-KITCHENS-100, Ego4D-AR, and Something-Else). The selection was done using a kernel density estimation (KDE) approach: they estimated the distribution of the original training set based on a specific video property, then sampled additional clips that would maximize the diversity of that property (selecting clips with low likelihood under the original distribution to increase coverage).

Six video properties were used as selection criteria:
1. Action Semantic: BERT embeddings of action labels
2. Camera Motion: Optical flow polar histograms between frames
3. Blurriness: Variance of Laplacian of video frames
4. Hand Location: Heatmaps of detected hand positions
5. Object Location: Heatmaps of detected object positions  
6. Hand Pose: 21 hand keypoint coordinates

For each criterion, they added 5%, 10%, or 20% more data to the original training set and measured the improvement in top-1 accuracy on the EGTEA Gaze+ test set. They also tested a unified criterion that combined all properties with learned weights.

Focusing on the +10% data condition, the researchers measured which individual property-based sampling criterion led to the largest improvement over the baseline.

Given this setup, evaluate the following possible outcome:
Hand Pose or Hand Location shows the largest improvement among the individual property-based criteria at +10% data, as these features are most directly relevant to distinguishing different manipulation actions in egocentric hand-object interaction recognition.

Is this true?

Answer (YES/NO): YES